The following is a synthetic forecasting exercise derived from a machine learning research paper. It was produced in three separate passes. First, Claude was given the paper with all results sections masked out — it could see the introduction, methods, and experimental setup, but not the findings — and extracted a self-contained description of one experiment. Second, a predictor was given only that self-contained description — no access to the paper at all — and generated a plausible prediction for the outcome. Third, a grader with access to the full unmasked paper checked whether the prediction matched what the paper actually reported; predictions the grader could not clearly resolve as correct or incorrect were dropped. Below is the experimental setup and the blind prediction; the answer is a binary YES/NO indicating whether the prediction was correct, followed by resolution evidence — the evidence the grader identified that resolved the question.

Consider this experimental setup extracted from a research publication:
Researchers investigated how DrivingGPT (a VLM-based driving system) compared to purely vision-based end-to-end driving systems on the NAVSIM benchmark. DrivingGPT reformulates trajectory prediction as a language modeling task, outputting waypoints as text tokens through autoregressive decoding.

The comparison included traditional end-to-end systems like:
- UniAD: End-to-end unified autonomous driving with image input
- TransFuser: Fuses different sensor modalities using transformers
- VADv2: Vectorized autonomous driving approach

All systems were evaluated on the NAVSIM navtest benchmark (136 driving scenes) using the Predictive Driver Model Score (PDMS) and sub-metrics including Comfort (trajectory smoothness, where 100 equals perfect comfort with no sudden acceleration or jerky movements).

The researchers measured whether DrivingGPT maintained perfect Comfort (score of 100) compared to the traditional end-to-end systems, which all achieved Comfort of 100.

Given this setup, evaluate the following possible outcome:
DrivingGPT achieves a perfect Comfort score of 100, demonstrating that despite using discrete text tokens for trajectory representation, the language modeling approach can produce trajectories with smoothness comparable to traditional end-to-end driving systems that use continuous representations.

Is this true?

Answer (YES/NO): NO